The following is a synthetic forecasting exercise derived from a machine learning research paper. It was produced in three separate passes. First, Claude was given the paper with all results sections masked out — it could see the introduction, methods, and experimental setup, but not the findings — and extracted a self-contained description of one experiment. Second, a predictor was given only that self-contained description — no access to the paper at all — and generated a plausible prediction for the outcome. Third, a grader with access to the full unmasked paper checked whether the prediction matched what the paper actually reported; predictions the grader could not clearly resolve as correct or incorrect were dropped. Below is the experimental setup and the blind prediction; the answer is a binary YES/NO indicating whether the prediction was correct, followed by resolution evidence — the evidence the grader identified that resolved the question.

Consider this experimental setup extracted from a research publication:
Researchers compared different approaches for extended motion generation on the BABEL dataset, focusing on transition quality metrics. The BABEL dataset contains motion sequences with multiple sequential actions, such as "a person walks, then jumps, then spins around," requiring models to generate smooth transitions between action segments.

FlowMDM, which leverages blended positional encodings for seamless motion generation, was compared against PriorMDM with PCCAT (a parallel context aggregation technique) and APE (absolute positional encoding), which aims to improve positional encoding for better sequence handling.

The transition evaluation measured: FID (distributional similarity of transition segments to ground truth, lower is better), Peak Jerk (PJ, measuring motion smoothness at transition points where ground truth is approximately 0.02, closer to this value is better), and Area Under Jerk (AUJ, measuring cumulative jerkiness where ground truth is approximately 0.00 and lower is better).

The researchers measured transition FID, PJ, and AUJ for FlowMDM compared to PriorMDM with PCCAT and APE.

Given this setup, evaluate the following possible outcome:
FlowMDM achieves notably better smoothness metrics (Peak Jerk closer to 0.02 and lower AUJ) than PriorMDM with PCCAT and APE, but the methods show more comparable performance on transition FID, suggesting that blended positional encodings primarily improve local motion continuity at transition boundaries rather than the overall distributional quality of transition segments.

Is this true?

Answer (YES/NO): YES